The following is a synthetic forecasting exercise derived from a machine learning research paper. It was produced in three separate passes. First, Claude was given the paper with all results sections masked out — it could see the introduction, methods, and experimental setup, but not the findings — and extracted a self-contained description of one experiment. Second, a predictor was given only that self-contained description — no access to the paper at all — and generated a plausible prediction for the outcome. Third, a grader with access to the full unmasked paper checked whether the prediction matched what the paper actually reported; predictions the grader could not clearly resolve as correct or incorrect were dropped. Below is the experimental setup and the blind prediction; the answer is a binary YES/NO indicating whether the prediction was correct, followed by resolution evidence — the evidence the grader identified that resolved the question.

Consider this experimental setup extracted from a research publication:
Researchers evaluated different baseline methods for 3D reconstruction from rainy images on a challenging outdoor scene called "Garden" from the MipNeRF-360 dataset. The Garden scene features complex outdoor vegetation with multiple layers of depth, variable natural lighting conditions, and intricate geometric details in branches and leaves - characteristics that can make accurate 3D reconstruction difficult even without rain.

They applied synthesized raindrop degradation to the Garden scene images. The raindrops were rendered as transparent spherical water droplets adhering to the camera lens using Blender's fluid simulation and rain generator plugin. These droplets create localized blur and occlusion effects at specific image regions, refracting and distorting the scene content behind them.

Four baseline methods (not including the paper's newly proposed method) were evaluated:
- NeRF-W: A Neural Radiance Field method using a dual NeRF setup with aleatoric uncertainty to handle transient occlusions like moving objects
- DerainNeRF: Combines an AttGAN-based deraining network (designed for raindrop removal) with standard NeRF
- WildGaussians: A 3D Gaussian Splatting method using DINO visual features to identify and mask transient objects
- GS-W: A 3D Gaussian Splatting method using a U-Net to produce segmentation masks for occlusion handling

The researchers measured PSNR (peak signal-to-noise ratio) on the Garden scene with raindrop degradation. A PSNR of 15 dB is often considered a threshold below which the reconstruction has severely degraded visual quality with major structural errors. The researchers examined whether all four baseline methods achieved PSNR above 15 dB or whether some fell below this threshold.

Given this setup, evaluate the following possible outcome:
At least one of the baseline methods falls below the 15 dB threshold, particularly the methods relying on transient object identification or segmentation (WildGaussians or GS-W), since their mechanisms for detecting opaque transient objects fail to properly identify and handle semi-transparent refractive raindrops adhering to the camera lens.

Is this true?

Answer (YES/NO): NO